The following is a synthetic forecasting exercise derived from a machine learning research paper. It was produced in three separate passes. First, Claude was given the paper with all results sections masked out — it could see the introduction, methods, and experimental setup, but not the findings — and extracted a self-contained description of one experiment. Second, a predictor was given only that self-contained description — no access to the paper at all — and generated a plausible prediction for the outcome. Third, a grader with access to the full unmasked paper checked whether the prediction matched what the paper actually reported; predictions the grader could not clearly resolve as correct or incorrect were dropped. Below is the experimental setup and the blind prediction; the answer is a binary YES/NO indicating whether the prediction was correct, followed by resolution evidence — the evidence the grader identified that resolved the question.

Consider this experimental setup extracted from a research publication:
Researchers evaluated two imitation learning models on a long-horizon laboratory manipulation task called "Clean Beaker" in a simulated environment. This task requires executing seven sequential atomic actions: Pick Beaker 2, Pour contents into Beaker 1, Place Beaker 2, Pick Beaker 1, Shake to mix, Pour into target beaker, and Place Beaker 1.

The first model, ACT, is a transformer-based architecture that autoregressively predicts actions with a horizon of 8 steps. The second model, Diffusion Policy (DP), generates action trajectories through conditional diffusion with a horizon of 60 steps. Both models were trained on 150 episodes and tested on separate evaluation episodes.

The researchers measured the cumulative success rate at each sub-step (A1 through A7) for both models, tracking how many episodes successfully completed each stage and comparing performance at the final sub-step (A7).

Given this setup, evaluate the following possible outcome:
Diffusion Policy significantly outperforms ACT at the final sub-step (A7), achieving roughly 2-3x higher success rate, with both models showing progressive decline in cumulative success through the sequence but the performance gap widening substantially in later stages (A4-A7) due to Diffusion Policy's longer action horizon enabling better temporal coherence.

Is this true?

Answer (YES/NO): NO